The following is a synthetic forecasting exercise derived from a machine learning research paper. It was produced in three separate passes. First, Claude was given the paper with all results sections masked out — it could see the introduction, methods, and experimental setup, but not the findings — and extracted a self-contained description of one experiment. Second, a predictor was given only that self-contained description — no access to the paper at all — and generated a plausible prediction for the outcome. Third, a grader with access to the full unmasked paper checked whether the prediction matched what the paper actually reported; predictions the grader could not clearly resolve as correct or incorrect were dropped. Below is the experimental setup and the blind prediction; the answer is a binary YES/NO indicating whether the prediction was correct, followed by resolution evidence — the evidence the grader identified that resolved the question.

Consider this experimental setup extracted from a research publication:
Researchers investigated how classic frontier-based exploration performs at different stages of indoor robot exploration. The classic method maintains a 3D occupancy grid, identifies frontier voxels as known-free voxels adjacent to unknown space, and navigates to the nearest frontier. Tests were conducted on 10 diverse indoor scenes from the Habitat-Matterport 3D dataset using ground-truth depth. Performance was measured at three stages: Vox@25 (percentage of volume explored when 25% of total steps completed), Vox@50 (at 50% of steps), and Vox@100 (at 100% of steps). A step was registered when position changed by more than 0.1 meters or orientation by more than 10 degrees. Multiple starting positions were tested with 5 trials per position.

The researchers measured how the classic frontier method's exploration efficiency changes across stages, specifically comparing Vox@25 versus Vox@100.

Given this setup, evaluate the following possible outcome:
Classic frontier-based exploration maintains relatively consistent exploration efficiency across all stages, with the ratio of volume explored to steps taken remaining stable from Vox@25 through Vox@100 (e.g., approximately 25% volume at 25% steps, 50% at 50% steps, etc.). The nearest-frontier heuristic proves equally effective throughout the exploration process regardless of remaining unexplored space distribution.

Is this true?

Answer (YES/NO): NO